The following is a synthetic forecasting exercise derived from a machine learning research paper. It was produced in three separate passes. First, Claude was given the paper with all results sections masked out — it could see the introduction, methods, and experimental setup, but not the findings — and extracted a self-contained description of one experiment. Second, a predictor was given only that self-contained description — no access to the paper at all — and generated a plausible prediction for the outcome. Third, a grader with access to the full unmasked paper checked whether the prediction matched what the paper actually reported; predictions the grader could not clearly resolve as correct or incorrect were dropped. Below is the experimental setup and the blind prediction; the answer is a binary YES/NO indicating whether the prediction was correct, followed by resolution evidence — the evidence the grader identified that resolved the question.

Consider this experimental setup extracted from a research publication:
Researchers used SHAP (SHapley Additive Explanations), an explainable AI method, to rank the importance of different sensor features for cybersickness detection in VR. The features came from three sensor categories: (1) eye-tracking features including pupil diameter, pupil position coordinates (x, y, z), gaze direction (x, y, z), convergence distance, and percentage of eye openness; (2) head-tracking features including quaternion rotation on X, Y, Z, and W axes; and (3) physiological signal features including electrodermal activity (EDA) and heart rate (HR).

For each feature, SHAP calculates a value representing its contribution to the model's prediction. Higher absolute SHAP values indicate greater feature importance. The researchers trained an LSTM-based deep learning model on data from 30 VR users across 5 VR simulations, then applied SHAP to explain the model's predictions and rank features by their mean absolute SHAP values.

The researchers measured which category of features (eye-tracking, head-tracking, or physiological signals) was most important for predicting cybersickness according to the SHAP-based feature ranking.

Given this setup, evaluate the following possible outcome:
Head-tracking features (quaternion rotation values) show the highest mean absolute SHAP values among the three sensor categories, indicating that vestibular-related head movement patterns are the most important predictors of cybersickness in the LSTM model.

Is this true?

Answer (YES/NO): NO